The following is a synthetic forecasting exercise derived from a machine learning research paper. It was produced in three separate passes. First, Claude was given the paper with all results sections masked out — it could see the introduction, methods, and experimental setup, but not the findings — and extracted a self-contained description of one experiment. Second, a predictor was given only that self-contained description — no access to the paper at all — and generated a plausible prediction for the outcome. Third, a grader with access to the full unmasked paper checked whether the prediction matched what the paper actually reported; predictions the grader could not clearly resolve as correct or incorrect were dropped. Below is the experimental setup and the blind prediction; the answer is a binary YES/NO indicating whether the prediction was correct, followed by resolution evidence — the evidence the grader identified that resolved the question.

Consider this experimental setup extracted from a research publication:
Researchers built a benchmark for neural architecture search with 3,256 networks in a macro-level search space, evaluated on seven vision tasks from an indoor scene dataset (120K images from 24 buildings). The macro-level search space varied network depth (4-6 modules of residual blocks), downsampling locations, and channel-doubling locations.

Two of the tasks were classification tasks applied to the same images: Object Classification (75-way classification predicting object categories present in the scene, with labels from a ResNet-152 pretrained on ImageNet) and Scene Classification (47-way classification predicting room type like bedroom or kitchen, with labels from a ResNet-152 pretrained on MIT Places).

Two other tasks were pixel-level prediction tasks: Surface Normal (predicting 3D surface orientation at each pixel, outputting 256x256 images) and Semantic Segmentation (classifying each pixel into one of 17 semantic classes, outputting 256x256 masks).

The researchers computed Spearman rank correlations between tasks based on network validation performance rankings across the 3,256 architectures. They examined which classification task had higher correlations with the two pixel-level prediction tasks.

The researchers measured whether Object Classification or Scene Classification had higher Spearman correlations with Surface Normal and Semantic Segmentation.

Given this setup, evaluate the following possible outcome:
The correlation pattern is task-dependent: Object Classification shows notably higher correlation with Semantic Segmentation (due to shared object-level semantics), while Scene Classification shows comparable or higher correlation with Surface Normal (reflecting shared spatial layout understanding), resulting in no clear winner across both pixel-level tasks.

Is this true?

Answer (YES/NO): NO